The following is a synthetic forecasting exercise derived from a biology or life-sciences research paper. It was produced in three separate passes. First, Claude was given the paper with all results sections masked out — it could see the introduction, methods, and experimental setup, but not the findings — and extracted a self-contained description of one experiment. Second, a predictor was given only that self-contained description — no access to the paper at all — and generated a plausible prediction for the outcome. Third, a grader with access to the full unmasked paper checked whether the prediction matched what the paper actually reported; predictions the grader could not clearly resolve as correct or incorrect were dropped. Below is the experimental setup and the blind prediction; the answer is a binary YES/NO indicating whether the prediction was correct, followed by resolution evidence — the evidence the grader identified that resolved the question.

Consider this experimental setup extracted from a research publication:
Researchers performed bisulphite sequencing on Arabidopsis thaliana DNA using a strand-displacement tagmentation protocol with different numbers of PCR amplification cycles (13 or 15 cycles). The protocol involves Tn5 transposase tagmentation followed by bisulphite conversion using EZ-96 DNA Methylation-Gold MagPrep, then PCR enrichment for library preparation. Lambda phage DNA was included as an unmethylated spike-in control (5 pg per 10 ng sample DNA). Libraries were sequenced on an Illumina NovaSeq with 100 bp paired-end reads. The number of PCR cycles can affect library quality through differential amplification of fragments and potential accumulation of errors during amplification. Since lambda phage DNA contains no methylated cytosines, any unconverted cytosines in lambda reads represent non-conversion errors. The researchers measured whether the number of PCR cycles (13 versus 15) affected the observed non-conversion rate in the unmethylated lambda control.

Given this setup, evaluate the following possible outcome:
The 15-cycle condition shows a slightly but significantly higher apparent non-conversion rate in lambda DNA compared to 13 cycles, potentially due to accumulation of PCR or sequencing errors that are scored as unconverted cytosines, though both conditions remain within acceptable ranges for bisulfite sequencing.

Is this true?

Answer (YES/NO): NO